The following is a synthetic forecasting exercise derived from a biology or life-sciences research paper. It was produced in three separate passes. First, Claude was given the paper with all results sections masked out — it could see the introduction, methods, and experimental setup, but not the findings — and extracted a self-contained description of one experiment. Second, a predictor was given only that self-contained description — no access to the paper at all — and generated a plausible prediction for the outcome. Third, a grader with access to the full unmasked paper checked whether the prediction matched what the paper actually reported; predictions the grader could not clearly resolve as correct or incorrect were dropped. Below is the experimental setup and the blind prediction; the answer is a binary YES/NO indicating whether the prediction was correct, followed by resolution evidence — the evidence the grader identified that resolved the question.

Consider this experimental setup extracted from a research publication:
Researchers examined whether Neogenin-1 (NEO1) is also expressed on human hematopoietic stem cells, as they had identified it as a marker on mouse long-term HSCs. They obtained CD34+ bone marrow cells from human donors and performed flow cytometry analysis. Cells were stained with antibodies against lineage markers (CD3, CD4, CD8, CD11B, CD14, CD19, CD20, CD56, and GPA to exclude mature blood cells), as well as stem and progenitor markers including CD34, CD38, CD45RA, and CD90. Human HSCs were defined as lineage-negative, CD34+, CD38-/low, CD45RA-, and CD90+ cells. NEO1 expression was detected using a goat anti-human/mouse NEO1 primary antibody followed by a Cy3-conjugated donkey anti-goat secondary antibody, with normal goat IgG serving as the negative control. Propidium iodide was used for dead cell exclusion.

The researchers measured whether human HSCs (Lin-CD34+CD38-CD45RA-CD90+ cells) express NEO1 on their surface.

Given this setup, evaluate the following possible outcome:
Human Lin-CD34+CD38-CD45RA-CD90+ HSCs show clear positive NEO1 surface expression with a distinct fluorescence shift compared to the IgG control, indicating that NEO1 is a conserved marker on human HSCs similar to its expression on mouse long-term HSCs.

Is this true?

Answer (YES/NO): NO